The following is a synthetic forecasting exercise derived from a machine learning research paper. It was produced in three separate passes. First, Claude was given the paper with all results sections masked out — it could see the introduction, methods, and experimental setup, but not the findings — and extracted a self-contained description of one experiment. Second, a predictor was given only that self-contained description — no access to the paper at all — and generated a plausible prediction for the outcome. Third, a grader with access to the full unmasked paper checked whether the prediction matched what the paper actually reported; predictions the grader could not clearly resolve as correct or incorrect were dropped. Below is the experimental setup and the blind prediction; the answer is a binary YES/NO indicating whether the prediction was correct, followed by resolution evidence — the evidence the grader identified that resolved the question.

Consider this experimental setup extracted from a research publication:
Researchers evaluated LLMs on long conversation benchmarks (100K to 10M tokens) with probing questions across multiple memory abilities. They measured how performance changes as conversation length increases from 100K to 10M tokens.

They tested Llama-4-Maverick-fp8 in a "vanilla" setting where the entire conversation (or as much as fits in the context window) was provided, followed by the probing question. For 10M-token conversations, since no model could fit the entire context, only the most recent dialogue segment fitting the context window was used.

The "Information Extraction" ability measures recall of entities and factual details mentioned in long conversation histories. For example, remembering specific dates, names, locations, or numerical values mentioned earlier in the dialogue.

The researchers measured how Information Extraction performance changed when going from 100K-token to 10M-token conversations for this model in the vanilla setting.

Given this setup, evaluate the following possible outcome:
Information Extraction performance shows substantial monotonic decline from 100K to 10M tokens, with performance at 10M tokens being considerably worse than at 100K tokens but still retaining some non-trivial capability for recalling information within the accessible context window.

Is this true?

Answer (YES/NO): NO